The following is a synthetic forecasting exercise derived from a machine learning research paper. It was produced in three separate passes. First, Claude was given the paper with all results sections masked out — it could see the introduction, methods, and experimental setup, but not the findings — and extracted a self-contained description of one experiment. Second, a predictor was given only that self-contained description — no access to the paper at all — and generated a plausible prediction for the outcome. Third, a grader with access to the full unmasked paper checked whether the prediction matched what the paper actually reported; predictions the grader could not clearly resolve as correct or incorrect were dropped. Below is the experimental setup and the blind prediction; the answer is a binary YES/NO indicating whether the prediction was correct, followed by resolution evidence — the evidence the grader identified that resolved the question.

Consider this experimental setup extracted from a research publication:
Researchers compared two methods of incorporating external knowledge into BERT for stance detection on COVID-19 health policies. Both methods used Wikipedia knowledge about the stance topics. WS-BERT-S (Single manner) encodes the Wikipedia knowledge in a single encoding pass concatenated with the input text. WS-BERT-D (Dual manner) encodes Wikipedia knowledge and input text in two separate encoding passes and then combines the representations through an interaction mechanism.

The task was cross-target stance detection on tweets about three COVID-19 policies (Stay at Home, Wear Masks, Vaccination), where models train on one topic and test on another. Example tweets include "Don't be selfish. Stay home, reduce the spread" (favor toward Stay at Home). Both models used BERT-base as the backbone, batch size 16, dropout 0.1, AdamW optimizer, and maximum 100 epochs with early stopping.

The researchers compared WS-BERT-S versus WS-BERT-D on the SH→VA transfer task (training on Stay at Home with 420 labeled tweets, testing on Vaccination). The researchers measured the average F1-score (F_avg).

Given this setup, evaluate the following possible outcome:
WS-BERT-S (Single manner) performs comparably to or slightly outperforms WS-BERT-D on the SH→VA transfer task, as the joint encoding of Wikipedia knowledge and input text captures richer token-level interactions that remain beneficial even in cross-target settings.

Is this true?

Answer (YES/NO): NO